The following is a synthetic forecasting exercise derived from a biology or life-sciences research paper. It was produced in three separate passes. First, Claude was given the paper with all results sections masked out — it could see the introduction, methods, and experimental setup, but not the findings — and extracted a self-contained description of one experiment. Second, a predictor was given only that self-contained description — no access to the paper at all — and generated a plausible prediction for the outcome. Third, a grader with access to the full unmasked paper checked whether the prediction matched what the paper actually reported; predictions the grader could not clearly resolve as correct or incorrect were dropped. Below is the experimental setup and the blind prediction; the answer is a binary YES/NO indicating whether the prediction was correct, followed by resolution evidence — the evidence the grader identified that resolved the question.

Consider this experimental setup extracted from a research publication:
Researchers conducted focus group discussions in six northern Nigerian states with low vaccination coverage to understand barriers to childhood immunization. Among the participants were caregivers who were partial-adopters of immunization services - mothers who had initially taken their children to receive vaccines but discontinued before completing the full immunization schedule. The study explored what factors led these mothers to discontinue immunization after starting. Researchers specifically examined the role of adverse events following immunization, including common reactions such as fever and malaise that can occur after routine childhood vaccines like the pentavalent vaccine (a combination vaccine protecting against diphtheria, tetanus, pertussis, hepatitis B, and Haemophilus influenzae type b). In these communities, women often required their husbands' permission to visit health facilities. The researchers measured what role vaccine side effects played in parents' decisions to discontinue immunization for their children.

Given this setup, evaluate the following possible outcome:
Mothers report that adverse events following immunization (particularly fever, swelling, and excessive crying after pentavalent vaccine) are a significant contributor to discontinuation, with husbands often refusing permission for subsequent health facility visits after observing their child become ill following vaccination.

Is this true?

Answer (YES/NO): NO